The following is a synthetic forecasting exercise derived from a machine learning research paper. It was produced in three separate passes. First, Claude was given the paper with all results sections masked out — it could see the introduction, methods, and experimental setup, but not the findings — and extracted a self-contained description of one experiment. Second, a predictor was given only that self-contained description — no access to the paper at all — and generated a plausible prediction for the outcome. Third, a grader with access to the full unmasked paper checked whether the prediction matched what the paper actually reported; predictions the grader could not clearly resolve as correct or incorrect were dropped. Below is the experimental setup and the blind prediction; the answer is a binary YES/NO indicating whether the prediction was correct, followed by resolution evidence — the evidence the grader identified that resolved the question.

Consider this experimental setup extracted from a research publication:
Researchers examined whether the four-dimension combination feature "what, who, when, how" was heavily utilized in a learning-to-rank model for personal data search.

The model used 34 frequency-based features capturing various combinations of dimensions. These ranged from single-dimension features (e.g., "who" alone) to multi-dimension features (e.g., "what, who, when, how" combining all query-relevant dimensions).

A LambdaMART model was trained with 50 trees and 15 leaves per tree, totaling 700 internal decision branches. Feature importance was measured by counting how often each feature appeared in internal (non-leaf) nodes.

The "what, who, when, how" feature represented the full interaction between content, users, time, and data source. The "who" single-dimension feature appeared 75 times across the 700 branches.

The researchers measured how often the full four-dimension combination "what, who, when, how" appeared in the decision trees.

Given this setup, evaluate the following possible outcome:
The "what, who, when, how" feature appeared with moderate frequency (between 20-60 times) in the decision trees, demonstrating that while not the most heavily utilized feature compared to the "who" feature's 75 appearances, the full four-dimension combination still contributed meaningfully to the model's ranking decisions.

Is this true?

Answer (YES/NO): NO